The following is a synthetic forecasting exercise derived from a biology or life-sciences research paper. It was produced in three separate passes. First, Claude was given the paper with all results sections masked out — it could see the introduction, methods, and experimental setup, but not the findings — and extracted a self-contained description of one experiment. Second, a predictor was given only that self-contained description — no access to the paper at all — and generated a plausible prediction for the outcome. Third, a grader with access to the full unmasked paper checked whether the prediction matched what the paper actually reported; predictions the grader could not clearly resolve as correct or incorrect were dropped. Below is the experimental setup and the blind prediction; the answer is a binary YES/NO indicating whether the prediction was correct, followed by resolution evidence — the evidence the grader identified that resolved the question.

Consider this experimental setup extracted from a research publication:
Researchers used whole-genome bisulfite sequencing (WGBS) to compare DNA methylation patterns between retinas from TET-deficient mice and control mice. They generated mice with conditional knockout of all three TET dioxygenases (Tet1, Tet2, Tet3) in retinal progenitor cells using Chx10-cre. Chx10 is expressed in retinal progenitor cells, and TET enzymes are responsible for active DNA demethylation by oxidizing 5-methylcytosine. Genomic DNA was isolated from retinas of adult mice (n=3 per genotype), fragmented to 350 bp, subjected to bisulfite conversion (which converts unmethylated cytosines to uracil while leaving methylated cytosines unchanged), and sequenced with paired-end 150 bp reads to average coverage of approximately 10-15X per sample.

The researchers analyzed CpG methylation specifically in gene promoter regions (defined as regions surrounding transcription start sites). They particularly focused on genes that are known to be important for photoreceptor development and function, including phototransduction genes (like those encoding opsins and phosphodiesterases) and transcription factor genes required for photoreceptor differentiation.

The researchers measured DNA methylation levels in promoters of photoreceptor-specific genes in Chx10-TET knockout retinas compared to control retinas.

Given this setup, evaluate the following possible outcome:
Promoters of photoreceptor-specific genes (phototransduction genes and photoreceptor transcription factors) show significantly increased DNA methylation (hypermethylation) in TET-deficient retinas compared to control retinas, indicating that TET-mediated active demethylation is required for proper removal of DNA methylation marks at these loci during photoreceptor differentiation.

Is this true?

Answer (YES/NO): YES